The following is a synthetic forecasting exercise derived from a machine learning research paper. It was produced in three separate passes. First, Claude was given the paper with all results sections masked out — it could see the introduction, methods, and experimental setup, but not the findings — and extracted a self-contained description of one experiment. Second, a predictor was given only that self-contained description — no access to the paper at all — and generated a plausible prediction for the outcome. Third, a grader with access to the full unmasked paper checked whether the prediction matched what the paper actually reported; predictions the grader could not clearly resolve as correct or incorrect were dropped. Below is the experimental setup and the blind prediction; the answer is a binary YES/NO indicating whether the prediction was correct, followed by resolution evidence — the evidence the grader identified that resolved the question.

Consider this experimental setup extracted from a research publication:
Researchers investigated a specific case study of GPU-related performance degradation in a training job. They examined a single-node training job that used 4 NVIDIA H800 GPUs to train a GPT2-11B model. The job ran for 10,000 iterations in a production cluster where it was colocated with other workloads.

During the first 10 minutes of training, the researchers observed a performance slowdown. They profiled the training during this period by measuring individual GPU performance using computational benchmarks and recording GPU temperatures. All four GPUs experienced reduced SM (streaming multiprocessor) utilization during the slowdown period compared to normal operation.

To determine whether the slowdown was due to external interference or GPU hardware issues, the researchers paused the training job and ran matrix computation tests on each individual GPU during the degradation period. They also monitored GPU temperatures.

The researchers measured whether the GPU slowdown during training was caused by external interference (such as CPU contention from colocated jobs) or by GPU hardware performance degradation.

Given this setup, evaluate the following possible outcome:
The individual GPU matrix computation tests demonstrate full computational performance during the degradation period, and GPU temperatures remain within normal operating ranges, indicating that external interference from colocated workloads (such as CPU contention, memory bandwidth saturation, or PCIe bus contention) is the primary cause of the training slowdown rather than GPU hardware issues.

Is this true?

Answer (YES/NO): NO